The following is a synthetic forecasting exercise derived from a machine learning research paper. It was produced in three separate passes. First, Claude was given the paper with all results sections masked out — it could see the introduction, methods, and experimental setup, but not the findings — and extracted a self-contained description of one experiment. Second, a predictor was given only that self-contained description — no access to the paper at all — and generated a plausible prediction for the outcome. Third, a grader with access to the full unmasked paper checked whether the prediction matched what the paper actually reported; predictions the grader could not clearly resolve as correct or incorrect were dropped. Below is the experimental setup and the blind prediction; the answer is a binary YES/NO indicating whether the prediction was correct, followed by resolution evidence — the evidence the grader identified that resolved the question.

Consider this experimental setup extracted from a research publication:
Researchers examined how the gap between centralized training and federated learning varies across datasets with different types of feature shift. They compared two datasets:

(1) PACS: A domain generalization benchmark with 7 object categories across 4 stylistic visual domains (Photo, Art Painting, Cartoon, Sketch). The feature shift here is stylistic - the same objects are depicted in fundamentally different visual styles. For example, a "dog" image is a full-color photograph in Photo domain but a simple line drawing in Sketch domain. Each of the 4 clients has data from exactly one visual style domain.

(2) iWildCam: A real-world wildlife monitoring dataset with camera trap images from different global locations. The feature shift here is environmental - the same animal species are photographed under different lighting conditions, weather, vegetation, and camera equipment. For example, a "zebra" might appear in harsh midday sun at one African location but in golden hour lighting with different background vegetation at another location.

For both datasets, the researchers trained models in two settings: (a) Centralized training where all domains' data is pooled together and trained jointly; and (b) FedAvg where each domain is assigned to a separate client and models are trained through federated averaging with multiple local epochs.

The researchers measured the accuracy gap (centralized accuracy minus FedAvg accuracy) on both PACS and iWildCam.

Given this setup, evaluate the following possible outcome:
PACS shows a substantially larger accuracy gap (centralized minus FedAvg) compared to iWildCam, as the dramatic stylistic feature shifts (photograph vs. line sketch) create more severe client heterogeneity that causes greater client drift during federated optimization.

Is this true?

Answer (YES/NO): YES